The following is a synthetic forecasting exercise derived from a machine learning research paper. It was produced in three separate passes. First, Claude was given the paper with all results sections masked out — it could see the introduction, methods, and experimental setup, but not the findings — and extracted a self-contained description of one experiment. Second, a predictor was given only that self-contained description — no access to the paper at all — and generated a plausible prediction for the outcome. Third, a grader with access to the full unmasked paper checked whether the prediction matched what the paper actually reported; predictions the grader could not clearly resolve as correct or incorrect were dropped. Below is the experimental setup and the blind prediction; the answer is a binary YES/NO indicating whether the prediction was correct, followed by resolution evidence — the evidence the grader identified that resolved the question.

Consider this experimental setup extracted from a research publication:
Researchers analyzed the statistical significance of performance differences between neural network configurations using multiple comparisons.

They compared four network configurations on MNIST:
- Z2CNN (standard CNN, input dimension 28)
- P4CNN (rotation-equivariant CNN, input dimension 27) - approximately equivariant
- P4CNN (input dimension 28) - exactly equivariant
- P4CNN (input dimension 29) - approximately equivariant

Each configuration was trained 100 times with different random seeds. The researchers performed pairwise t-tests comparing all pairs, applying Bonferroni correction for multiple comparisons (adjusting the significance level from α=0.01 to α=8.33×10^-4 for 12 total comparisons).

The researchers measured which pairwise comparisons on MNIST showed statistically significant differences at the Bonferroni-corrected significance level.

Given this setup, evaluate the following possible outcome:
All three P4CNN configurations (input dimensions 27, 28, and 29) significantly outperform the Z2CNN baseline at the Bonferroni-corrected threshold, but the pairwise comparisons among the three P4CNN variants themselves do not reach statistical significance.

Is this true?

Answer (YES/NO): NO